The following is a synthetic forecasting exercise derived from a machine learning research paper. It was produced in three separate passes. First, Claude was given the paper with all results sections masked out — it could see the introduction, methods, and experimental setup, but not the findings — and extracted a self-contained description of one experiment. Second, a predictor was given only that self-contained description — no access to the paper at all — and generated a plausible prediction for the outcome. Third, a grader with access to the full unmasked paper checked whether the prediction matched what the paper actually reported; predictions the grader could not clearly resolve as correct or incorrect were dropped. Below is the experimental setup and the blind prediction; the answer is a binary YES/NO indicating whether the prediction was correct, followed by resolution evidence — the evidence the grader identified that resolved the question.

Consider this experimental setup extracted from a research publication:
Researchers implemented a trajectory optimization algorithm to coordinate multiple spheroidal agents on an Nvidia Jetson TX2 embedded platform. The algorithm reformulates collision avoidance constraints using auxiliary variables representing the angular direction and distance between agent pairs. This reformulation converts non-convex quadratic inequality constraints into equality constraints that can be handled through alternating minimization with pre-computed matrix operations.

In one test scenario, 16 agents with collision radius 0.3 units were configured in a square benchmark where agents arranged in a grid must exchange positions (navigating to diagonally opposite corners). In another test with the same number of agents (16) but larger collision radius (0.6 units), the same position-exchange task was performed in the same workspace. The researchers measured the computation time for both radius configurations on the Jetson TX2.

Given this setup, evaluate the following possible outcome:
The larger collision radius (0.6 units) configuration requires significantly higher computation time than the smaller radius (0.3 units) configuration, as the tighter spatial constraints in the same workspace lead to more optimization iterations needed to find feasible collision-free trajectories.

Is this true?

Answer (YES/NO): NO